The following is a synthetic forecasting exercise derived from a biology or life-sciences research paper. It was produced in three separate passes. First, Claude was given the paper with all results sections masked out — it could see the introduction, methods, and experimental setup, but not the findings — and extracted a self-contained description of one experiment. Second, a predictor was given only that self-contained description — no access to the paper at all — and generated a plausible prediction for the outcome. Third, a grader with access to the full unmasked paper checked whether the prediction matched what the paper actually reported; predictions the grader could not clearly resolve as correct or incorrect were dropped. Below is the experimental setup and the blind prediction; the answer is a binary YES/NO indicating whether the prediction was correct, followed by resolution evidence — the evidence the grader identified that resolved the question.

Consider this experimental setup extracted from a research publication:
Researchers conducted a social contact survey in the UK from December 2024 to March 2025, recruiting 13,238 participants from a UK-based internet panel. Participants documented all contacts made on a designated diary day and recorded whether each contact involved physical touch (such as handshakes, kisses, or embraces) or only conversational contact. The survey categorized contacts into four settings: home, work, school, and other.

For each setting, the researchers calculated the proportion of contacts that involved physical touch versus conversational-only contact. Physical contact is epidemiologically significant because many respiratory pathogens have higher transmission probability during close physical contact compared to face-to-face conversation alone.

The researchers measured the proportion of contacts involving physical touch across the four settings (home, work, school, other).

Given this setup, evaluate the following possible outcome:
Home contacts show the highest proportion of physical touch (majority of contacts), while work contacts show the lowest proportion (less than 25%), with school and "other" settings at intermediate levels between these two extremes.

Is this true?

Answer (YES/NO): NO